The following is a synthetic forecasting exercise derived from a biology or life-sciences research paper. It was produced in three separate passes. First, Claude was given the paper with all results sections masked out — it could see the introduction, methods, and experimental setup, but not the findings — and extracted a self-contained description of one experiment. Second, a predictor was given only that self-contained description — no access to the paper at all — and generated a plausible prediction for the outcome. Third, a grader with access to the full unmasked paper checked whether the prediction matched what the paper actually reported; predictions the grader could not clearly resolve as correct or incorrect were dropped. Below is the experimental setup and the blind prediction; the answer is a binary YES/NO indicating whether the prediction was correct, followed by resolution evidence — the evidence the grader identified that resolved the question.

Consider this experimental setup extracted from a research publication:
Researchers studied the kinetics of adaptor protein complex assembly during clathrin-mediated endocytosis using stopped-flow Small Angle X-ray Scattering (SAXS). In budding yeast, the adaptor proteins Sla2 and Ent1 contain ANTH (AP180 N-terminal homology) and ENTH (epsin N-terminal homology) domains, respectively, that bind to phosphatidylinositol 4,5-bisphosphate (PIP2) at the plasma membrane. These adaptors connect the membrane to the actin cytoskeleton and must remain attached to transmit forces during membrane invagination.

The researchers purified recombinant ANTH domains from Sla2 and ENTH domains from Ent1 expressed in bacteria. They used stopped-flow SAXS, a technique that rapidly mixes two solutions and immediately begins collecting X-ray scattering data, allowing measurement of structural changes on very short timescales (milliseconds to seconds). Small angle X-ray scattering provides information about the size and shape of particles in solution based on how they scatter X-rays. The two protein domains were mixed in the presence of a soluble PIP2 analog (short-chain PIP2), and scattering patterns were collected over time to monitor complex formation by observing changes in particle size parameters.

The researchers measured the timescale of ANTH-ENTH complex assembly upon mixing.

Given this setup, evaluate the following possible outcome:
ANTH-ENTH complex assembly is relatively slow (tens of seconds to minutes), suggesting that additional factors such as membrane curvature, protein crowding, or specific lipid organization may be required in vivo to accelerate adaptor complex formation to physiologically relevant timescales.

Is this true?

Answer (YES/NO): NO